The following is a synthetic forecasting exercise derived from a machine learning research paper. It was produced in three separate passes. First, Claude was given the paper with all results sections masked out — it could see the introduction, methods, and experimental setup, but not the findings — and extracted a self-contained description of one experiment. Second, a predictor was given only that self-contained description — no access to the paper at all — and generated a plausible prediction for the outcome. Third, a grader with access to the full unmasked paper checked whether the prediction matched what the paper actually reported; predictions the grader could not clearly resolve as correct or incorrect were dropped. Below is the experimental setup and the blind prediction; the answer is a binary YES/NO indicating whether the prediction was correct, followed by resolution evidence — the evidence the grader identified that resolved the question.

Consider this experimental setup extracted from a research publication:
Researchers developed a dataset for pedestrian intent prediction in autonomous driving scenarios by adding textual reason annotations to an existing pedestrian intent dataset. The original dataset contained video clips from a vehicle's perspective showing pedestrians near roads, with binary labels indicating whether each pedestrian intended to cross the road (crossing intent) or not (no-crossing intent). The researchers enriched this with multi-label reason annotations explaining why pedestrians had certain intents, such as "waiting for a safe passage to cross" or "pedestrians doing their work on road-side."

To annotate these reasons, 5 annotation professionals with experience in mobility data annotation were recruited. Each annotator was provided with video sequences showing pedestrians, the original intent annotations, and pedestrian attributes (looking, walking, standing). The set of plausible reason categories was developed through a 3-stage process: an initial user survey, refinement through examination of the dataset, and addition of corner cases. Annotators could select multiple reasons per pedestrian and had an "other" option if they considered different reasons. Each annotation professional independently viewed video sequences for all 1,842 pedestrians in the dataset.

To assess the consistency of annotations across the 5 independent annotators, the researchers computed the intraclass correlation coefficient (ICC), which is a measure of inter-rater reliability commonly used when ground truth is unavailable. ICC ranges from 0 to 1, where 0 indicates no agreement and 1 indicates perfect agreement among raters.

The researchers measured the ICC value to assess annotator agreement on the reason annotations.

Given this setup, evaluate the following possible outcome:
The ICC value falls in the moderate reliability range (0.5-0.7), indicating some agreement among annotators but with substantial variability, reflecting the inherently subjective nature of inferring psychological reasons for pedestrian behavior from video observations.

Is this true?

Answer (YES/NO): NO